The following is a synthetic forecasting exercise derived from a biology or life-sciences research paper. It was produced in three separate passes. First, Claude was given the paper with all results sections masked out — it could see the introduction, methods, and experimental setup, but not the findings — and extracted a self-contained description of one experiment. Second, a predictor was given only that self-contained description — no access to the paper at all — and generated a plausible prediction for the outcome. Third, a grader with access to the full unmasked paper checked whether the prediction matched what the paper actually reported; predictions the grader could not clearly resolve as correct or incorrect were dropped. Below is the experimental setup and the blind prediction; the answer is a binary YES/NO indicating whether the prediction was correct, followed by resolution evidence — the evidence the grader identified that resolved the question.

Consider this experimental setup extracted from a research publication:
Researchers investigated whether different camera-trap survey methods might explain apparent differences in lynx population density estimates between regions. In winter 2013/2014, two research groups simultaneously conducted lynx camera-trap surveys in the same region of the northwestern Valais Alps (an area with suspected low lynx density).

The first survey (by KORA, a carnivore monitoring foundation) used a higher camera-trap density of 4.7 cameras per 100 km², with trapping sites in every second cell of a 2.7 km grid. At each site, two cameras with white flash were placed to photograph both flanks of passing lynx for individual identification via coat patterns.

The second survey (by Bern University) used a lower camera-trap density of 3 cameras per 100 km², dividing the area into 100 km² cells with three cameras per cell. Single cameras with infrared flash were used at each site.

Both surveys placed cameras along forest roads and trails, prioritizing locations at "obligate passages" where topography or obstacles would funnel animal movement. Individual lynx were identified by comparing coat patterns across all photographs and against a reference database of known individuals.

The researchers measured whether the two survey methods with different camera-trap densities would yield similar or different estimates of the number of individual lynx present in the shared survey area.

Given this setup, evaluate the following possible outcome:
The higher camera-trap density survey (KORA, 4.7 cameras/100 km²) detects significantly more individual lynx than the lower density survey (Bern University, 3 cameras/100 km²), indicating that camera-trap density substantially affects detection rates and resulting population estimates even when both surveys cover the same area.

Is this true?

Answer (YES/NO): NO